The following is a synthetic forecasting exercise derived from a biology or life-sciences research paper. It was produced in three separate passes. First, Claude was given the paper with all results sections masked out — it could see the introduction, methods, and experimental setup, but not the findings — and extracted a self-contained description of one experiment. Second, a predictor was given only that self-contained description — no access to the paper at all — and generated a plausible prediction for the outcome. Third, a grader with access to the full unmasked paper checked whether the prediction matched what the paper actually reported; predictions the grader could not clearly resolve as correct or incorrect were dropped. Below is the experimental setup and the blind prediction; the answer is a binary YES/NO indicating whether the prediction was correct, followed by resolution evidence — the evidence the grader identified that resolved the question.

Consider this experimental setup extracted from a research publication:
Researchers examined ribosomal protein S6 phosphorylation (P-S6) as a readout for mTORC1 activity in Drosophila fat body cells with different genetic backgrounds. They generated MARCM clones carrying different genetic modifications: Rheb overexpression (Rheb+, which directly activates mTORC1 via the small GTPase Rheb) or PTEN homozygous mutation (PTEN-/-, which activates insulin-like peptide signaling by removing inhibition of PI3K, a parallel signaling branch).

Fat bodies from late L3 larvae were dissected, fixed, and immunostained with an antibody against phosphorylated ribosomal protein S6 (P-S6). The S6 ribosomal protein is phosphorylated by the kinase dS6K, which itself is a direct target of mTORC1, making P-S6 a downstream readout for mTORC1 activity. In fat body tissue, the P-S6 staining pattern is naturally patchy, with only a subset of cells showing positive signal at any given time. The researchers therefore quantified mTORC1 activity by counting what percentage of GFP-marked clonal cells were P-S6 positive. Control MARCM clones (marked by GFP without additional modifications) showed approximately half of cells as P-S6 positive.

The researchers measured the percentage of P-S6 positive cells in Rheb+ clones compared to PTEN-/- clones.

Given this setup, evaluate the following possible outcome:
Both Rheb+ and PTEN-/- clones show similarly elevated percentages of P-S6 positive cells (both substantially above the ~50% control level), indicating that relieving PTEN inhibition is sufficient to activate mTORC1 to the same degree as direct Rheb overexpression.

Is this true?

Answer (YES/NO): NO